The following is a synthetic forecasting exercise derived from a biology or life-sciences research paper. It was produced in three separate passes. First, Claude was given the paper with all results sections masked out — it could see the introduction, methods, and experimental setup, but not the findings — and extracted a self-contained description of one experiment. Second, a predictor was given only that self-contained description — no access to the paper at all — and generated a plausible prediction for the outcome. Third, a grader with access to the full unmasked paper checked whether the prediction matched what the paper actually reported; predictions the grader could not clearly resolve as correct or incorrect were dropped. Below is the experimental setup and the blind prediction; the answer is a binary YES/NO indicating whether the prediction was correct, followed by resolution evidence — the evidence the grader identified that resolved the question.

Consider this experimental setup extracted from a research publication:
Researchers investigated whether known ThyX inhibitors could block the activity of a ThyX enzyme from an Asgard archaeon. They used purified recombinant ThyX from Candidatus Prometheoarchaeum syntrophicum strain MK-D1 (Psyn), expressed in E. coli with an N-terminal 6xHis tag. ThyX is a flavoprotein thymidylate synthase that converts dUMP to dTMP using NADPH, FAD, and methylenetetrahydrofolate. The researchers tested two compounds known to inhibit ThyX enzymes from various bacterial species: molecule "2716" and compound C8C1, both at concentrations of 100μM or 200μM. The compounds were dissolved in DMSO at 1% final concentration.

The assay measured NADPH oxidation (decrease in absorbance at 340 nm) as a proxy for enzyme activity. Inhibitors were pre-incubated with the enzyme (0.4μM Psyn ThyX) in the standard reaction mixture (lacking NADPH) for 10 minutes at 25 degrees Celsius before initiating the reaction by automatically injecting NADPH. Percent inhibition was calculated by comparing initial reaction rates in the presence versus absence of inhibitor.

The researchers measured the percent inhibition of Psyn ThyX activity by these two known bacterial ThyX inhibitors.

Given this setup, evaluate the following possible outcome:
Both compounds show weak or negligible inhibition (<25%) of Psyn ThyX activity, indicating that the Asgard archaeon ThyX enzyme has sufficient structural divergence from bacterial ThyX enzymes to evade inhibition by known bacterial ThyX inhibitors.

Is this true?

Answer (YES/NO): NO